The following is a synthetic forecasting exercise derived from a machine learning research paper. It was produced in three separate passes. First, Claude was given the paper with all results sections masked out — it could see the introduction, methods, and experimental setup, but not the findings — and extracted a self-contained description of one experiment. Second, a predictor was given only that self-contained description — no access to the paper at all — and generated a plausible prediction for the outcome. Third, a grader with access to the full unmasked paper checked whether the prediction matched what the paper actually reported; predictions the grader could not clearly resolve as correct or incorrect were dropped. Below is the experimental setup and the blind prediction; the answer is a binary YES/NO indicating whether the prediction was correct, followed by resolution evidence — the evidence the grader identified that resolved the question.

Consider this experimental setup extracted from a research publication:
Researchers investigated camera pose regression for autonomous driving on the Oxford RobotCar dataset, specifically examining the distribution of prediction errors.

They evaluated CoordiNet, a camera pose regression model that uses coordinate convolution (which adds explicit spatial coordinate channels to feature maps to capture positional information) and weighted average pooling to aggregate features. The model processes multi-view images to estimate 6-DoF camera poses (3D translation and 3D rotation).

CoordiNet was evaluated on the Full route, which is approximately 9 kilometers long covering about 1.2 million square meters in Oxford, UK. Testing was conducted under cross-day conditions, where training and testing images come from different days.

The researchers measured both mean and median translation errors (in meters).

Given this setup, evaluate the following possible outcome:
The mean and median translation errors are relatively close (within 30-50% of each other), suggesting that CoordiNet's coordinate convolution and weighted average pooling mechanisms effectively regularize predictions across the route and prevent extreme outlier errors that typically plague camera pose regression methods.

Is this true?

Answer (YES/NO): NO